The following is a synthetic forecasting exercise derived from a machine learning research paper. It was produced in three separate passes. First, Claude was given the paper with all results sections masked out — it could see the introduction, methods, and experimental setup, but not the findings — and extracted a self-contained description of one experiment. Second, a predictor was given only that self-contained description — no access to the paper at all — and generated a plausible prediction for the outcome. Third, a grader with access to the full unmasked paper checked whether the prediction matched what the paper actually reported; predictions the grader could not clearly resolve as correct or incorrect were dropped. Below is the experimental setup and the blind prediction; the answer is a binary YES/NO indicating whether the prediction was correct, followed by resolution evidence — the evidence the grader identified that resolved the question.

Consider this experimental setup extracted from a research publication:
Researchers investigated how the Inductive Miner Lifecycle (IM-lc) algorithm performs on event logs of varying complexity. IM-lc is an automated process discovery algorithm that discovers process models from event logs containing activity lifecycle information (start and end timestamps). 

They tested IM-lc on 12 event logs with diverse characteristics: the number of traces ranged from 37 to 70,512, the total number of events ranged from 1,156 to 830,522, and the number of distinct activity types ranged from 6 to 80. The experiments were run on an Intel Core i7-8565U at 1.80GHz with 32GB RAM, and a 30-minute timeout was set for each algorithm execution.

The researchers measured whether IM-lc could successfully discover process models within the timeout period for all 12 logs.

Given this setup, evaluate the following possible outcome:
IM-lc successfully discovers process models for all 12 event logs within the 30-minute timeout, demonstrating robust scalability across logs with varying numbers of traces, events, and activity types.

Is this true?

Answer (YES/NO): NO